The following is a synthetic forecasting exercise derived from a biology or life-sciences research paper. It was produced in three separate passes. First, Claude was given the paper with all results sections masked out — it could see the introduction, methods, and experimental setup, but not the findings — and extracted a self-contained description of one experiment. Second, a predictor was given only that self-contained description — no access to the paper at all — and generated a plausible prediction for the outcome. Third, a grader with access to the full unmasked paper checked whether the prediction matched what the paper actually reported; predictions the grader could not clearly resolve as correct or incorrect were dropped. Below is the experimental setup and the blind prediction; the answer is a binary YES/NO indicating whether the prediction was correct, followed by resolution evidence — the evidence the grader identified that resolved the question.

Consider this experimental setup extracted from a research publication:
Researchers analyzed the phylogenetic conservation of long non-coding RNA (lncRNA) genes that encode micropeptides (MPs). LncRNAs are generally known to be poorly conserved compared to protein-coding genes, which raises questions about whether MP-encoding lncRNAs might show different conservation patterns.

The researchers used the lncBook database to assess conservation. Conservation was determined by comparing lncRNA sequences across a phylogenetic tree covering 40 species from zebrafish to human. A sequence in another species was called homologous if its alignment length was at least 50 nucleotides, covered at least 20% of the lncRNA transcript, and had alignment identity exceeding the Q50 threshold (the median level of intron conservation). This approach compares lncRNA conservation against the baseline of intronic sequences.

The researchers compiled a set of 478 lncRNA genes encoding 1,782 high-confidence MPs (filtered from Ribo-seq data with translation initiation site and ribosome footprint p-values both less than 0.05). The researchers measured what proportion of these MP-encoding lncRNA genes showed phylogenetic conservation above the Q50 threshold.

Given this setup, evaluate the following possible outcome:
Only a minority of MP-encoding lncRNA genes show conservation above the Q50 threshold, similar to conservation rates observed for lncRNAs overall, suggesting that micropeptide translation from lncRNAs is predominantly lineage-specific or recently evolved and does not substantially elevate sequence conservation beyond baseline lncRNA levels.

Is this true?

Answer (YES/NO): YES